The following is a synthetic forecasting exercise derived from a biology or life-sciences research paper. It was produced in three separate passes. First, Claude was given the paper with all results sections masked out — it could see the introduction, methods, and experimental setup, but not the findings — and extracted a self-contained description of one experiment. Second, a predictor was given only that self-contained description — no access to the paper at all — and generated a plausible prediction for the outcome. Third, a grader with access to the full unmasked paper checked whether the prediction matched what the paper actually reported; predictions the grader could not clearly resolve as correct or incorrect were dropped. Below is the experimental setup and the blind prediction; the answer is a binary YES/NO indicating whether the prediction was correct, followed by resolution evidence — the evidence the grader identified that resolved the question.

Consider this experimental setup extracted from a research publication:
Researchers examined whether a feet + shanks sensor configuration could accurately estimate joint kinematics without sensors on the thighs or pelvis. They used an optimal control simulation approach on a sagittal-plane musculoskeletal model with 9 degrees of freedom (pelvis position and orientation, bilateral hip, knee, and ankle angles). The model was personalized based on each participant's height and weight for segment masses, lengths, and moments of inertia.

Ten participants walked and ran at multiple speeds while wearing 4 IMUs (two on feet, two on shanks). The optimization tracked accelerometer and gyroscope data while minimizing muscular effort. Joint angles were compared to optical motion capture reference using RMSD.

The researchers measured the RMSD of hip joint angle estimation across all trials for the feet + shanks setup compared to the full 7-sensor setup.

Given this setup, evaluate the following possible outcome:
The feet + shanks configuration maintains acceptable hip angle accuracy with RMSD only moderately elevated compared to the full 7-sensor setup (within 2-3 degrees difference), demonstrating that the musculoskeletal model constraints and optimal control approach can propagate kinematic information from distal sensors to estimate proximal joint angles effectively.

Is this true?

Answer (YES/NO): YES